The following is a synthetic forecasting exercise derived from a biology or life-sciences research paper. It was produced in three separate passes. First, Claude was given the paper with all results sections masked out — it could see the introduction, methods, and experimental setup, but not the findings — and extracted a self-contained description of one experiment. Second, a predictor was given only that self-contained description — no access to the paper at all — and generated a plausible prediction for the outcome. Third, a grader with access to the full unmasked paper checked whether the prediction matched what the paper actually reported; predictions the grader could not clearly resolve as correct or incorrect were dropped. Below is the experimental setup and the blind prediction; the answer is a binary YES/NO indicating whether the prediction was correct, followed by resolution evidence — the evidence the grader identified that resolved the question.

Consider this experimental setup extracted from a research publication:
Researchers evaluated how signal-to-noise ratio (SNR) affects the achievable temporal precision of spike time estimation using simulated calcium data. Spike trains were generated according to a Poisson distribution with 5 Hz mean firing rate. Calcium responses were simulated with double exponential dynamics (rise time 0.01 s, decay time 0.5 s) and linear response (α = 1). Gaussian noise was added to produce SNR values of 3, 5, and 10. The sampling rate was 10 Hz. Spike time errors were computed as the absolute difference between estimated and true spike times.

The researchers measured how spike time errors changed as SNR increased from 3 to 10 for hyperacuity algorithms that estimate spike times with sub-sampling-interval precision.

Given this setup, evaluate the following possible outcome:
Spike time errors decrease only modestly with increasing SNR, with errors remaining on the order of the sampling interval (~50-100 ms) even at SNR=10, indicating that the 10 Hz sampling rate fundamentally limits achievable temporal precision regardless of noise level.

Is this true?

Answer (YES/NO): NO